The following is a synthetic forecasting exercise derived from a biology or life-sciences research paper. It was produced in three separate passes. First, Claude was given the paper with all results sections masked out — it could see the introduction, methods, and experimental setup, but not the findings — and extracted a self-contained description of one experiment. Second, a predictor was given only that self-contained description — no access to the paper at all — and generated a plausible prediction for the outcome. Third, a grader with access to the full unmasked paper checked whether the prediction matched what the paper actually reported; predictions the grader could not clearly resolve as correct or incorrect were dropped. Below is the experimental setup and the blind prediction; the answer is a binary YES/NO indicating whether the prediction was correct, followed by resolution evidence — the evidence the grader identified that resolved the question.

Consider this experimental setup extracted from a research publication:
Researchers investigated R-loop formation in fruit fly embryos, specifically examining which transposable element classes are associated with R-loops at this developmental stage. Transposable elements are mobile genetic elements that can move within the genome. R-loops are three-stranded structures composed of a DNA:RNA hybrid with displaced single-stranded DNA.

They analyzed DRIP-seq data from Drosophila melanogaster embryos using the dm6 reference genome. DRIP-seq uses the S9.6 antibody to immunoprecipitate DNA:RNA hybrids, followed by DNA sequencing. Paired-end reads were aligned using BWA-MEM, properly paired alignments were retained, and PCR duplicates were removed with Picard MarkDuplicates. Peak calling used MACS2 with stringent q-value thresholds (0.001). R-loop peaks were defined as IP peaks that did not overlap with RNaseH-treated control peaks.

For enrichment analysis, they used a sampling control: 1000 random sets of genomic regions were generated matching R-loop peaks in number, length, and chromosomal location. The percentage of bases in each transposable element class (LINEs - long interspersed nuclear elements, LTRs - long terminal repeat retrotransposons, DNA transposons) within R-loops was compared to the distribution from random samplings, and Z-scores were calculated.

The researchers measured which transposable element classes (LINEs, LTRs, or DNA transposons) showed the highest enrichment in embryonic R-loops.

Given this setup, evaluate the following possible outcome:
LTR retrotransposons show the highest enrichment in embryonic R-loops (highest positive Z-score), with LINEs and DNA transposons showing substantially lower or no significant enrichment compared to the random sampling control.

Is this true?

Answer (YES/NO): NO